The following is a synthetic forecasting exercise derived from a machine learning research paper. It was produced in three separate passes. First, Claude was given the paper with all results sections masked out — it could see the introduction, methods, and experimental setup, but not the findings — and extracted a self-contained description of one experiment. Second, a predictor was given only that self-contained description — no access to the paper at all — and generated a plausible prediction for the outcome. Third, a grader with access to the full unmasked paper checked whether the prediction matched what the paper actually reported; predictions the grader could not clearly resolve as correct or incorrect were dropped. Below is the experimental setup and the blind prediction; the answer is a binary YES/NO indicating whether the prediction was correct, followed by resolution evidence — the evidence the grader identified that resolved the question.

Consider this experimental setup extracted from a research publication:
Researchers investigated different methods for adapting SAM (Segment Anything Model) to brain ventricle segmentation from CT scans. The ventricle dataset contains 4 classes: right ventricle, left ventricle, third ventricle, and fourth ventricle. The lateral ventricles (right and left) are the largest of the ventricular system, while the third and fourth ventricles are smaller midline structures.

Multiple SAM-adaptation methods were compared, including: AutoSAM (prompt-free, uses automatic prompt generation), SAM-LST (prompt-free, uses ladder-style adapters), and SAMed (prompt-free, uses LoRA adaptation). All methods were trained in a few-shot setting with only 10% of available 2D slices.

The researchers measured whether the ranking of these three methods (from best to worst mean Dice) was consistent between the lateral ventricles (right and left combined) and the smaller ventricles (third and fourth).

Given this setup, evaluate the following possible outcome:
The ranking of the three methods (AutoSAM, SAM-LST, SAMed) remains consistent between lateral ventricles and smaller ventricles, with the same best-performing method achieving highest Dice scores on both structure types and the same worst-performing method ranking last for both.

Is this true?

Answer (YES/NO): YES